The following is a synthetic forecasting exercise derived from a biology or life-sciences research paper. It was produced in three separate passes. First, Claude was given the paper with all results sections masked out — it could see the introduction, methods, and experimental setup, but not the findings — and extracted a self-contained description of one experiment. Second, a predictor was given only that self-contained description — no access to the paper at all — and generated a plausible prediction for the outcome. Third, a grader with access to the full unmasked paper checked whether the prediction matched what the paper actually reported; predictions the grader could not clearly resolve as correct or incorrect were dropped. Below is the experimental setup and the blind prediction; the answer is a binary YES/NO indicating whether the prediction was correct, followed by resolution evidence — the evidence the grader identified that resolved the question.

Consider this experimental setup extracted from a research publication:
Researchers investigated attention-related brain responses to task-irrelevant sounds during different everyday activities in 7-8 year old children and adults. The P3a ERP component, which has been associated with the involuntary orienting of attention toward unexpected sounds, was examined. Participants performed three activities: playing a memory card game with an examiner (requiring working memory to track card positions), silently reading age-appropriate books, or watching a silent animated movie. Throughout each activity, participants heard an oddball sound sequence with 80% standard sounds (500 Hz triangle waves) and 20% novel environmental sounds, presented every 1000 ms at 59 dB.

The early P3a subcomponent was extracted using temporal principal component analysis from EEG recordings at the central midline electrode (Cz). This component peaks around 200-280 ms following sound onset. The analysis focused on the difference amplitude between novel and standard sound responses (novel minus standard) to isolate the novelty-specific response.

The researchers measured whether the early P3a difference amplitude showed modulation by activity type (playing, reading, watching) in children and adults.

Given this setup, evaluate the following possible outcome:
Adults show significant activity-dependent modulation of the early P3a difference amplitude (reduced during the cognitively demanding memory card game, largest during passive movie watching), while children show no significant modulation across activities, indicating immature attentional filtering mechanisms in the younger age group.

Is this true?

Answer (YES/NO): NO